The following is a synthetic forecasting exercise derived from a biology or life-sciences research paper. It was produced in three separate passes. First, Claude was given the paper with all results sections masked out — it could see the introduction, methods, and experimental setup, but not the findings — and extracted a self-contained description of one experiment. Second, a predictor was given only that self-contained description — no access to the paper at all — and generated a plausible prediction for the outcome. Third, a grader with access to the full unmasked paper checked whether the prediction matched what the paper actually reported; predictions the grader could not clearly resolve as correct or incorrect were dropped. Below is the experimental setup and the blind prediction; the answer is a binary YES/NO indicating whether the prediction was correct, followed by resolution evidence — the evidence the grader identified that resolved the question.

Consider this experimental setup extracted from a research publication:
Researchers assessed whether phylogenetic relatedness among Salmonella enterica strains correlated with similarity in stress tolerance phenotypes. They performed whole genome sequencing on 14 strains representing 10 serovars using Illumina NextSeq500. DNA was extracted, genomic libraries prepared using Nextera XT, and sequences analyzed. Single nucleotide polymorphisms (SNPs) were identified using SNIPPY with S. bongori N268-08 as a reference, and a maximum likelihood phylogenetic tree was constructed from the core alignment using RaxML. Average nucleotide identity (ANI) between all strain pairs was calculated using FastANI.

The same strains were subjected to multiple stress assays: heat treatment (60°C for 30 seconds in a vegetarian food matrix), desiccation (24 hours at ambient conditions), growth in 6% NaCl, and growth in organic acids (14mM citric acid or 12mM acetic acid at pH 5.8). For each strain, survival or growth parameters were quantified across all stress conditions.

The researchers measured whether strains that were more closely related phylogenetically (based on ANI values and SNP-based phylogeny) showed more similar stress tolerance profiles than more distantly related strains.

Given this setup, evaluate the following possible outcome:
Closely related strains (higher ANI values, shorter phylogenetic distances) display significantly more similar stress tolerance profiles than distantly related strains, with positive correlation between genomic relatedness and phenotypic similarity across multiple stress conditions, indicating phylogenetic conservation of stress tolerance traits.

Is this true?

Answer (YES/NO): NO